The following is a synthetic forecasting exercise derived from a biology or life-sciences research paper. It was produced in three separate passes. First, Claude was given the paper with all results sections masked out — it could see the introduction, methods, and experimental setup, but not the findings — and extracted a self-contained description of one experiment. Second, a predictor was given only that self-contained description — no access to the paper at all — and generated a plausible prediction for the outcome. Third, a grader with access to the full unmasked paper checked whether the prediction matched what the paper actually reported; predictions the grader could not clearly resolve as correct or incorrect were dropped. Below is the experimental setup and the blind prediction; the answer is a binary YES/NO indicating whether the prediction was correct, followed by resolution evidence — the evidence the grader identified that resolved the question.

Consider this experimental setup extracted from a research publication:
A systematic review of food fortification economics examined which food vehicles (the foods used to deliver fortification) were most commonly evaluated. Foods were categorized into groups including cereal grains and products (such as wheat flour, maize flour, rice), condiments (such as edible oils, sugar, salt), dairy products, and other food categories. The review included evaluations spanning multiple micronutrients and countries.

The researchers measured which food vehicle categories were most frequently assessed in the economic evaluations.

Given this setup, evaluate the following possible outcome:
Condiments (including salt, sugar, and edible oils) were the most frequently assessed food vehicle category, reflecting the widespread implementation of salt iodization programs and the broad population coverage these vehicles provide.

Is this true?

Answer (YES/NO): NO